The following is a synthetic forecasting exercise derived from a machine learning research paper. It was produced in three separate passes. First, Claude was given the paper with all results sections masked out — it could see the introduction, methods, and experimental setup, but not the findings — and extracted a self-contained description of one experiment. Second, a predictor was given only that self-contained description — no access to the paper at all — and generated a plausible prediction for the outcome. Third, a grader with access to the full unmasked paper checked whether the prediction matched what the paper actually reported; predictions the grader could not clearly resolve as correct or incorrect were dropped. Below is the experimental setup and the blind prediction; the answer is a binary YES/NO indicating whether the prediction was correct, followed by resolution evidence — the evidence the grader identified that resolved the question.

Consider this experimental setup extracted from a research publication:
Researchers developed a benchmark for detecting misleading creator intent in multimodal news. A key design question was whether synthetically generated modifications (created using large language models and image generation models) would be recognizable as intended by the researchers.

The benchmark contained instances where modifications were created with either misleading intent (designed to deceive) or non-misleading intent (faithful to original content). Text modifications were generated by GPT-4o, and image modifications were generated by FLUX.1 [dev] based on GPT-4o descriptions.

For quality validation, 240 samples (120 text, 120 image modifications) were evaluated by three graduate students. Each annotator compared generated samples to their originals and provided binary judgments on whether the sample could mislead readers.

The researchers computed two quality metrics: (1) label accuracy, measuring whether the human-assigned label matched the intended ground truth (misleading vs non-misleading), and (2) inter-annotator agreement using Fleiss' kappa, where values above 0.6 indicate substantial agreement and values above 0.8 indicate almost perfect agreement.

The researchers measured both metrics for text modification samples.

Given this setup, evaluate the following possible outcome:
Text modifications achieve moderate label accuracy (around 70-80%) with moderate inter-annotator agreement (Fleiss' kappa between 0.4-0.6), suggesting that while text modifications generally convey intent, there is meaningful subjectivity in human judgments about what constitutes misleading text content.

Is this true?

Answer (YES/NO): NO